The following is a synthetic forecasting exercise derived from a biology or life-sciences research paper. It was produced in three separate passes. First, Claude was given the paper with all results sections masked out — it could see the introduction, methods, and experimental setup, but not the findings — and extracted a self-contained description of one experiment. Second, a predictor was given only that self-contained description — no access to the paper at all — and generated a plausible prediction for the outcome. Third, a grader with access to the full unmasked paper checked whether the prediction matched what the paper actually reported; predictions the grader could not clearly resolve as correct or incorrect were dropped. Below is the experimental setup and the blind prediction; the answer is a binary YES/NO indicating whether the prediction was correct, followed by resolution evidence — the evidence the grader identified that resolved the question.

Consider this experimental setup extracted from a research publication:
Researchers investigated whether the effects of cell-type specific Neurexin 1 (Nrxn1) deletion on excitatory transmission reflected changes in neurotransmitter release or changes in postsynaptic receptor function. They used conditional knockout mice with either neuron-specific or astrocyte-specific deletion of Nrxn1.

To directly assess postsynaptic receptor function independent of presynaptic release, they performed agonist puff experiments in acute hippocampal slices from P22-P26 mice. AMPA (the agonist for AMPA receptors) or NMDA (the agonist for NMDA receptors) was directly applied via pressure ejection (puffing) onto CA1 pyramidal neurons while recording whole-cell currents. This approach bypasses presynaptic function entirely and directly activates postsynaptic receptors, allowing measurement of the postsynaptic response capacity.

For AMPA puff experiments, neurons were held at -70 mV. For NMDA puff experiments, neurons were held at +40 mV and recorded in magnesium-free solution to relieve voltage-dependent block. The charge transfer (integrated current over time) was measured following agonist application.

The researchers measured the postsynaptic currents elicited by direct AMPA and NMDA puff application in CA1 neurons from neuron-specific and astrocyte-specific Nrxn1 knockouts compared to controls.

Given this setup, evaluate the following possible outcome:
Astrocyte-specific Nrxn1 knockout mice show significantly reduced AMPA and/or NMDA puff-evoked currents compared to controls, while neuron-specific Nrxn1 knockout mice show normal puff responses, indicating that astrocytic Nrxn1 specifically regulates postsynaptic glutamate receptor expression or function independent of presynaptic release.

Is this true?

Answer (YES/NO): NO